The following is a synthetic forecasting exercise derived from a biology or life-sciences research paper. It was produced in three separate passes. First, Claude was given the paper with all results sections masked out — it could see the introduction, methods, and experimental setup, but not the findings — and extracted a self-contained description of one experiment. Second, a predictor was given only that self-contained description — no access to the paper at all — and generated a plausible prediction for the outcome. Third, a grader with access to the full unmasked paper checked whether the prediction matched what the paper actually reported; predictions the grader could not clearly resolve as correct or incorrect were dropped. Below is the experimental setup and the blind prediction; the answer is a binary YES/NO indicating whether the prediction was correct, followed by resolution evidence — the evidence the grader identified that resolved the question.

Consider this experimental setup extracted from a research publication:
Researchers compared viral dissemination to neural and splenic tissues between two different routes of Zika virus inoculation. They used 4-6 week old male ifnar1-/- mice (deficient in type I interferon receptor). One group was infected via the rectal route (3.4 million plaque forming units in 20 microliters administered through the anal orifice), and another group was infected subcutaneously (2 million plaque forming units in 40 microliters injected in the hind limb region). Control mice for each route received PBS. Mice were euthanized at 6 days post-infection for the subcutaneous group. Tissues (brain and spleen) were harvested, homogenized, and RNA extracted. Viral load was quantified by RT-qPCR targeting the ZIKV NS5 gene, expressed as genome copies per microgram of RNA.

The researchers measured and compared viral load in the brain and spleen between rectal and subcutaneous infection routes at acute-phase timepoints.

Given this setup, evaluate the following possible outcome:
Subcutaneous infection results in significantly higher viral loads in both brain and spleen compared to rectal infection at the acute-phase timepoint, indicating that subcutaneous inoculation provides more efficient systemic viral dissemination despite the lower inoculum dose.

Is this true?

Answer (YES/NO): NO